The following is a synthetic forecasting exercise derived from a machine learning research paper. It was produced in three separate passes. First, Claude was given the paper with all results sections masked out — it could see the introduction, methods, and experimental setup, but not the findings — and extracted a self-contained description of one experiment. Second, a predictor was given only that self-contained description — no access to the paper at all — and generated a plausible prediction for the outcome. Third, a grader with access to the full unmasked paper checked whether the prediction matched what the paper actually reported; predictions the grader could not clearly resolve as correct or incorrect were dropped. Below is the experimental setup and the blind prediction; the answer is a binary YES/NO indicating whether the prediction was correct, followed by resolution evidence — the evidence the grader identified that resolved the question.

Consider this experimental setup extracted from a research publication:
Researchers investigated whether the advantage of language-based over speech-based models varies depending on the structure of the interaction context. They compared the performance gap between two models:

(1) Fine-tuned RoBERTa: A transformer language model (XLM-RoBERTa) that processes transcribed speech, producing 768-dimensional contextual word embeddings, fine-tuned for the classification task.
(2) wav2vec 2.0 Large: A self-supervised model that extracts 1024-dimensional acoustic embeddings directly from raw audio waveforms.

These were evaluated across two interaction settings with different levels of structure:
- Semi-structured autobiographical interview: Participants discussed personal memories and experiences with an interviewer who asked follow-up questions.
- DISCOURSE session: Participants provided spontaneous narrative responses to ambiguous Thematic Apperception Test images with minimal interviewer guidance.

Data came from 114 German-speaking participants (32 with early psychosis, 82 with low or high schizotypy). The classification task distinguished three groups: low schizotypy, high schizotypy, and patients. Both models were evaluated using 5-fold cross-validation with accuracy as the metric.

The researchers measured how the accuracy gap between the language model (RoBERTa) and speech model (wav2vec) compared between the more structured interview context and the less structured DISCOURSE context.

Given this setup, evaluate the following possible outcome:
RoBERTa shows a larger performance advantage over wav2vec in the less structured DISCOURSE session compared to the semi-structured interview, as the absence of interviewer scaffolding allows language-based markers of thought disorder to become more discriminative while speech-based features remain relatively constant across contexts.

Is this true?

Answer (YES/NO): YES